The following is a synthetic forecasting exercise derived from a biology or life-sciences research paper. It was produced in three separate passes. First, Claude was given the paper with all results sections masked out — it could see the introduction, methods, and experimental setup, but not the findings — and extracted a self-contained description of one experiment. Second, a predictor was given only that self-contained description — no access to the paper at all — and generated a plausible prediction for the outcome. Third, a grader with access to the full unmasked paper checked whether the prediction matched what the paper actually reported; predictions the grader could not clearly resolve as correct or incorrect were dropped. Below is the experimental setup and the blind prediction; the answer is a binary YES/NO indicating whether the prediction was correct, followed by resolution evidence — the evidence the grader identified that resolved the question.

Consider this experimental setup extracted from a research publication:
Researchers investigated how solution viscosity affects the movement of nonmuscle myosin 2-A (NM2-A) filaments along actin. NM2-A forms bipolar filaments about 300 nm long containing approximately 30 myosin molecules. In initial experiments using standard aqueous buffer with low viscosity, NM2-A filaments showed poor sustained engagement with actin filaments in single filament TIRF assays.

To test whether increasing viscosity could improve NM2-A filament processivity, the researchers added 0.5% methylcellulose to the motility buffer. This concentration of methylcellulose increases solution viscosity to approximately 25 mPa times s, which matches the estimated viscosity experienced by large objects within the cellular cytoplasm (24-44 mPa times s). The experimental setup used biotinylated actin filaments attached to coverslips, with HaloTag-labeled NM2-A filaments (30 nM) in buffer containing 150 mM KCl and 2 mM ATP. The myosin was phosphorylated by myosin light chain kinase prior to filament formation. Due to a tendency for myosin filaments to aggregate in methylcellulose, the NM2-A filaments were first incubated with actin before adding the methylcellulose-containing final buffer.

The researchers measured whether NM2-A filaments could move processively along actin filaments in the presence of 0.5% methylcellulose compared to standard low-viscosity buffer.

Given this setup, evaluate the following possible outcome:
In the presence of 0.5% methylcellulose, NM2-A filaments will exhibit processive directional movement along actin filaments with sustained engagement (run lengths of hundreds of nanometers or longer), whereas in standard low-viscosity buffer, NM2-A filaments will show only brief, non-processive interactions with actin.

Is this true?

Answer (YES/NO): YES